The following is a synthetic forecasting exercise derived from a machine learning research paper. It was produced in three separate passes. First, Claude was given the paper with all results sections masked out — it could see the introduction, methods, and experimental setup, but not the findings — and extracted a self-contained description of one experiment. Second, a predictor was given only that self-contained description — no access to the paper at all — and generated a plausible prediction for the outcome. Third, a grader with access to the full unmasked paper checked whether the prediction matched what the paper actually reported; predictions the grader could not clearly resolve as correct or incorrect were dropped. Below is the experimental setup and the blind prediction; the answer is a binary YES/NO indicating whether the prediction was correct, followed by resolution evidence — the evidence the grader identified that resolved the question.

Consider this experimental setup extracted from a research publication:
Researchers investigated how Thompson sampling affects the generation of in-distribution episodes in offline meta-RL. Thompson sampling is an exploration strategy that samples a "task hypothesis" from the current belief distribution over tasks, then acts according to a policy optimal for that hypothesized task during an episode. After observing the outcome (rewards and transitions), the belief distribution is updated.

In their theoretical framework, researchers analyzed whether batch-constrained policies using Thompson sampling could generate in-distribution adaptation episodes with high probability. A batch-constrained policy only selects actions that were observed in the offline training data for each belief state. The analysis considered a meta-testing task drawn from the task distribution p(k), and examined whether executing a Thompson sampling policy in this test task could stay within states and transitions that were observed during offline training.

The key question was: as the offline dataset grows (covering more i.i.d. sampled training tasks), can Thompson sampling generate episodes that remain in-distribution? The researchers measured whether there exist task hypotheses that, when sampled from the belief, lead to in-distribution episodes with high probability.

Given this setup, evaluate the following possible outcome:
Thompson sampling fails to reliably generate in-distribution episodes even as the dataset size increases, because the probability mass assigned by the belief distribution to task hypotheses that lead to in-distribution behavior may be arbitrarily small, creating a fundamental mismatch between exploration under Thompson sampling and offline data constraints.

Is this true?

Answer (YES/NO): NO